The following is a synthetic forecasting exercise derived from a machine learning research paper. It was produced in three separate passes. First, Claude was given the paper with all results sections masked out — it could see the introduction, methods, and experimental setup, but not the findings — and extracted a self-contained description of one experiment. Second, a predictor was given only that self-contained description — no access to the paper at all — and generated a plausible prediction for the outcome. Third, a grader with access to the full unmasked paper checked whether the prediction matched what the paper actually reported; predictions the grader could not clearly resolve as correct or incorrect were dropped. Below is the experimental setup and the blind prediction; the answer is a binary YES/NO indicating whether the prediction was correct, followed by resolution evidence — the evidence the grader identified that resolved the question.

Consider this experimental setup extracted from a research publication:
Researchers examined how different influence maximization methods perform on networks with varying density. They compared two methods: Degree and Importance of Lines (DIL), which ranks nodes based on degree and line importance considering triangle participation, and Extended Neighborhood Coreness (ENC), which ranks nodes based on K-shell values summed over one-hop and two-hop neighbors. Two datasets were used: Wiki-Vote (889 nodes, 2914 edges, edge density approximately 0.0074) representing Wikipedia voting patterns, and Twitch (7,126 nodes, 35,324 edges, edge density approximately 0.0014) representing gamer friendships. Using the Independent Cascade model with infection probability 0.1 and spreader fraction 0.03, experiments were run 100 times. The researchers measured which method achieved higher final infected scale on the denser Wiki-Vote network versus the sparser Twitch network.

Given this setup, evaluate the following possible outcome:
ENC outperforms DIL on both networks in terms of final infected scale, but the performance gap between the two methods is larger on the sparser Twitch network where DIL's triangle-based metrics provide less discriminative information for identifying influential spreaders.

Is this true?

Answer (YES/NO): NO